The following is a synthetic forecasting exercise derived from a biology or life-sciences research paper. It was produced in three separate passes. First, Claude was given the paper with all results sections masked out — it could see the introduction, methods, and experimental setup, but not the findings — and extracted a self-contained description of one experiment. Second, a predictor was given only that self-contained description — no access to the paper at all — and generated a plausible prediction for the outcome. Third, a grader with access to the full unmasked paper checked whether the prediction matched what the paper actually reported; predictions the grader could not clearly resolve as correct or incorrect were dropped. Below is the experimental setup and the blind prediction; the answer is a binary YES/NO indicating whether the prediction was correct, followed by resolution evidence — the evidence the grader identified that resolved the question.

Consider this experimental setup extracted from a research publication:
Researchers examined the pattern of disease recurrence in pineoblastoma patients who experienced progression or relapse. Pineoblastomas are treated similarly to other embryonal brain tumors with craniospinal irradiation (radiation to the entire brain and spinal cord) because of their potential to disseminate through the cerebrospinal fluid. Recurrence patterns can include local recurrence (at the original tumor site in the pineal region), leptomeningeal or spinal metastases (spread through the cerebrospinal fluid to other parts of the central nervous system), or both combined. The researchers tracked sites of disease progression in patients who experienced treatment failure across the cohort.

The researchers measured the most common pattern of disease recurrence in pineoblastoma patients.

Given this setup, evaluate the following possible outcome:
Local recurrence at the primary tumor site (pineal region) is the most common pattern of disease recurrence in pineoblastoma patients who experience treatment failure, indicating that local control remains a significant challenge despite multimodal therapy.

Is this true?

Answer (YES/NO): NO